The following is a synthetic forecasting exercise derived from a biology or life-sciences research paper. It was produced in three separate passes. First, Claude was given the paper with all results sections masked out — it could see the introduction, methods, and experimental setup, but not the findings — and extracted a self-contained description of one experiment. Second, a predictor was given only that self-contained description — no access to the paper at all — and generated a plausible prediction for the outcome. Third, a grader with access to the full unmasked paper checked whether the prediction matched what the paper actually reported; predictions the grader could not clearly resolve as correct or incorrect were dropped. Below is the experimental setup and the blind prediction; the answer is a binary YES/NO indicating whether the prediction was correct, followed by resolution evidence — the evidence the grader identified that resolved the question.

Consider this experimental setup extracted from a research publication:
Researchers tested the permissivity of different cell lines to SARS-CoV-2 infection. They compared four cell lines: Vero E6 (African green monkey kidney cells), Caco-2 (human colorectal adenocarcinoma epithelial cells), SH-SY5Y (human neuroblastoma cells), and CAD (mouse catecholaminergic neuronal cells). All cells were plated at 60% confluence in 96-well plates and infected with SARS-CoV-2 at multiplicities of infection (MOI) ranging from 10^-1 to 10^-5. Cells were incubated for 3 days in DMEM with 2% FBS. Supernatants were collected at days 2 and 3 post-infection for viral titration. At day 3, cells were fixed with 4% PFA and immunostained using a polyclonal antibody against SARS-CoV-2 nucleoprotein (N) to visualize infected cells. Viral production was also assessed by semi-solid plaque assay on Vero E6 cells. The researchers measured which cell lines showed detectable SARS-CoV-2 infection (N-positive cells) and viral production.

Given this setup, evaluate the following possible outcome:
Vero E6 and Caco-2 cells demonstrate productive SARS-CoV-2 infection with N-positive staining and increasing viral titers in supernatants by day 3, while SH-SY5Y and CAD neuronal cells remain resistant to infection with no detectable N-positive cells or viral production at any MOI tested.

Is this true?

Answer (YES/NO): YES